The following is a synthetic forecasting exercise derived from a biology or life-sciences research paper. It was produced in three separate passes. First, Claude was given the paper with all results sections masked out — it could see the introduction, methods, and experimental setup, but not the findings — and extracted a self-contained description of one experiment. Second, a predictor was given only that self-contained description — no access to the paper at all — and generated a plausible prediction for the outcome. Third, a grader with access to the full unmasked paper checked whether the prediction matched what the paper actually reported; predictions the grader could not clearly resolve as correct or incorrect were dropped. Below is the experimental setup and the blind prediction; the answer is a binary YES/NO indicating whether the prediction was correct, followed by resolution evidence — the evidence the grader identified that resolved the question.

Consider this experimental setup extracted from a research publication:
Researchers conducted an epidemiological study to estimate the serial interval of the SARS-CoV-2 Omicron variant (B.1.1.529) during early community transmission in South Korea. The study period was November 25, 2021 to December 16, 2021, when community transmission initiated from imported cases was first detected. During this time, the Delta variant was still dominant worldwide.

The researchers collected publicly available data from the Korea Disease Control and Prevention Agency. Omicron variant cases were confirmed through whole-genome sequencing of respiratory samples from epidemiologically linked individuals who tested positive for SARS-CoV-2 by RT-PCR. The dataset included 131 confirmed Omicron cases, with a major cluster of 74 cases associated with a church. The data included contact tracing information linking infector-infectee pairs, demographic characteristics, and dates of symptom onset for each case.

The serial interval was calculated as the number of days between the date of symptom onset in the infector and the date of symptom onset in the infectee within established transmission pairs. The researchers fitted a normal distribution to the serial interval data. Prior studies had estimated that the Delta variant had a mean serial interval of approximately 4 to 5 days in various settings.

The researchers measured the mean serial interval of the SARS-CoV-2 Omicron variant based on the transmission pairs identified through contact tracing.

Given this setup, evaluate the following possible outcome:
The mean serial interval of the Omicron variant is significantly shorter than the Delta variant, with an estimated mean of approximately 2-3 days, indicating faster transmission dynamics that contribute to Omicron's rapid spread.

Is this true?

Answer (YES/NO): YES